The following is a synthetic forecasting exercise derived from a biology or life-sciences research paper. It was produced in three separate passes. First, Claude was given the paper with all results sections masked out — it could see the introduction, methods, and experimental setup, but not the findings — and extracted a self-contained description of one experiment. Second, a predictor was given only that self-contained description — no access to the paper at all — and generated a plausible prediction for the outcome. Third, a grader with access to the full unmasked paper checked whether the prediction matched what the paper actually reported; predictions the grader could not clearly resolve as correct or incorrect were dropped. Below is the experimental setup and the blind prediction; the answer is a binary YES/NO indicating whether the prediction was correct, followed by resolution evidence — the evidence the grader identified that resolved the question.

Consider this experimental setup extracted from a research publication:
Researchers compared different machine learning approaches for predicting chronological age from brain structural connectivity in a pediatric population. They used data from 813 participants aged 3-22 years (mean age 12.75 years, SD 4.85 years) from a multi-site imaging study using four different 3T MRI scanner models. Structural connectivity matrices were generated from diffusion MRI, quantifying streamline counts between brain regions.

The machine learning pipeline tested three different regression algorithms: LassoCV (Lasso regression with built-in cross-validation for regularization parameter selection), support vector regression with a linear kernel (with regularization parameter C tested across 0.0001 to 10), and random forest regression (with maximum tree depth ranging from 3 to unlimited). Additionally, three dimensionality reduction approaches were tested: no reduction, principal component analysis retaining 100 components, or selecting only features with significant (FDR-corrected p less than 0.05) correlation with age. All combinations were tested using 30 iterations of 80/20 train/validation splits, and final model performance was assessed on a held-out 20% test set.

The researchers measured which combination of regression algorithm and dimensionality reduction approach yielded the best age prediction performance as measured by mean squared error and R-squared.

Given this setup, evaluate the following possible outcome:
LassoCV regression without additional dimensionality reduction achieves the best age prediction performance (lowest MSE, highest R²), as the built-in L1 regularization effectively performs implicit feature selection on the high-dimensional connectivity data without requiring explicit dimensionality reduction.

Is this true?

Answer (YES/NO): NO